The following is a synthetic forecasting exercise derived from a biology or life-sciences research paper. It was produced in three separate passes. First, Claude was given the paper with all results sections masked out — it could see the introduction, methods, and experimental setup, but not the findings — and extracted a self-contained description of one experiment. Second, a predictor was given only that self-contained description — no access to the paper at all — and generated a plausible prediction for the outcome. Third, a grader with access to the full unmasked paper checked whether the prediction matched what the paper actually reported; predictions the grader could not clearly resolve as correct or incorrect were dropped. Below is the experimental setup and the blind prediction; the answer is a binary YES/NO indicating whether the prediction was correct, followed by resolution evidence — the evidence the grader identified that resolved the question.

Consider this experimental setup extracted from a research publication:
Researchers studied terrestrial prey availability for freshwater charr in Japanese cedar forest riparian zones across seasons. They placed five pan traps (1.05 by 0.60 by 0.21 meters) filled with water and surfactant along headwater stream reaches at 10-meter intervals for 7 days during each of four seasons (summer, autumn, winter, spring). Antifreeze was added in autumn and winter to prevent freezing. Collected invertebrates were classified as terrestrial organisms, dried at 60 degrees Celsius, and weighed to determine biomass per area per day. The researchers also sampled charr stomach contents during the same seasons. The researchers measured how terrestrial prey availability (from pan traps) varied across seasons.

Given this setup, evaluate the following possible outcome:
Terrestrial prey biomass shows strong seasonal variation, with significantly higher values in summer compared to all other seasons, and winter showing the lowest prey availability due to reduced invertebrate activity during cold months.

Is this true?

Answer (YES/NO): NO